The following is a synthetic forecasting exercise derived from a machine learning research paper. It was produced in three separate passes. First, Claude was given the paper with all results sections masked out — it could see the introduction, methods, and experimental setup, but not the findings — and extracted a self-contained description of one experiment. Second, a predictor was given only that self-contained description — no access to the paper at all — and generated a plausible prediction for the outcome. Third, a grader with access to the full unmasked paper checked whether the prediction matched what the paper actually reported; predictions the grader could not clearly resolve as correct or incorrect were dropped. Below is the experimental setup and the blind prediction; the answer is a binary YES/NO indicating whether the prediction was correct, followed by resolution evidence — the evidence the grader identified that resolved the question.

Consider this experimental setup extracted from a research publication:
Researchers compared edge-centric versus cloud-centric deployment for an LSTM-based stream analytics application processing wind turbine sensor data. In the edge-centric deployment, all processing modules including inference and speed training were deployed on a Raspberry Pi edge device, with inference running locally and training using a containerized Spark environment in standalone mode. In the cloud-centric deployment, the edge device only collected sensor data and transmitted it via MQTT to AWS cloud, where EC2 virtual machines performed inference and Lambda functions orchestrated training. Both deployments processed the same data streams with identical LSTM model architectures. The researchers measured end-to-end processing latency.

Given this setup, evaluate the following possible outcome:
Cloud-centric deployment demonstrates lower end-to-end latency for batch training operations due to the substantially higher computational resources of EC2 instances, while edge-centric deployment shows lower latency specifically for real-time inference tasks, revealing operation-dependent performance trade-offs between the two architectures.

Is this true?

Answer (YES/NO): NO